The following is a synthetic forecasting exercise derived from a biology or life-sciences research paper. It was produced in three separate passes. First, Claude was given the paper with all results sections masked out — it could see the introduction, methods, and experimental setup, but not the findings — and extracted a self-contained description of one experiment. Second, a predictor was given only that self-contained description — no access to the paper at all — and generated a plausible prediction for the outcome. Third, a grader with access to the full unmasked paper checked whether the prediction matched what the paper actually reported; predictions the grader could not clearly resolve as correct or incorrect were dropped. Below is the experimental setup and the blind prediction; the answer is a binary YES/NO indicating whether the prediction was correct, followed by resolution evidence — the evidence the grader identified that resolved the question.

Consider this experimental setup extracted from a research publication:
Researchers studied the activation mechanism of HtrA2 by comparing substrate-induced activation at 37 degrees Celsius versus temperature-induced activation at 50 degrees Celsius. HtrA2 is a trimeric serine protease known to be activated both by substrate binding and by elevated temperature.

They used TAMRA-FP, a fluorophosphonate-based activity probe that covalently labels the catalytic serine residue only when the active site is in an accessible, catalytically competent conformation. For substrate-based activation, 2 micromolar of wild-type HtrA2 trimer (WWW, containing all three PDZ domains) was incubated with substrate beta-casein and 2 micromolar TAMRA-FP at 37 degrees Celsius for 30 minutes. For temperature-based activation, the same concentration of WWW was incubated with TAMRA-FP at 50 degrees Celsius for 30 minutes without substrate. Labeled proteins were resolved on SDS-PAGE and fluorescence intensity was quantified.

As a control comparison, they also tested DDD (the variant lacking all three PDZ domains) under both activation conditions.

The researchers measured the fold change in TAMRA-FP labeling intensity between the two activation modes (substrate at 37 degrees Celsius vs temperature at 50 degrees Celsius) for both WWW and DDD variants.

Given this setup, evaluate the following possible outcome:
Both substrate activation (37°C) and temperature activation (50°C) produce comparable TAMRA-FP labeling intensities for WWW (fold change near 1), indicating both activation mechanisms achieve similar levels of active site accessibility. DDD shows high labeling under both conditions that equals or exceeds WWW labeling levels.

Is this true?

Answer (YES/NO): NO